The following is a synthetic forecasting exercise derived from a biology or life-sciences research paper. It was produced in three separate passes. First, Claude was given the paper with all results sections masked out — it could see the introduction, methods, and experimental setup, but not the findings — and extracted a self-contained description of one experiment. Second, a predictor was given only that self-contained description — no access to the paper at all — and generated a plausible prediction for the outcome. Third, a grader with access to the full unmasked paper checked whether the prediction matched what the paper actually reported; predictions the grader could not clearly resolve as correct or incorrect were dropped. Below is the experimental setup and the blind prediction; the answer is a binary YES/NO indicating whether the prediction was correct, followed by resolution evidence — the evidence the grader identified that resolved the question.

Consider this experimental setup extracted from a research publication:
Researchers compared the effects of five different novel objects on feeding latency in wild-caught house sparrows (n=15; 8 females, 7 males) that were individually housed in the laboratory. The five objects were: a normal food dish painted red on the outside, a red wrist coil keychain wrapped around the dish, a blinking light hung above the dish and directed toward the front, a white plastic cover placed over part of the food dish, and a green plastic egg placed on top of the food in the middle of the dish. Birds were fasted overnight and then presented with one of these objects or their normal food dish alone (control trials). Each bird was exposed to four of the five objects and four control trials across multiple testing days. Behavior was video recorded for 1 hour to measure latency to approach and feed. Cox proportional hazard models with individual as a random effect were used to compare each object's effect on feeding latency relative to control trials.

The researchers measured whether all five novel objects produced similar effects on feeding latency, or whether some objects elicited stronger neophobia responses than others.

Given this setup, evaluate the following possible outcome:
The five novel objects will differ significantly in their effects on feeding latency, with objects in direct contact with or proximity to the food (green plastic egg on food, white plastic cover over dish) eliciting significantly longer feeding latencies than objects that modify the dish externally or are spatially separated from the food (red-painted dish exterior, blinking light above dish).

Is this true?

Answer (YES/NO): NO